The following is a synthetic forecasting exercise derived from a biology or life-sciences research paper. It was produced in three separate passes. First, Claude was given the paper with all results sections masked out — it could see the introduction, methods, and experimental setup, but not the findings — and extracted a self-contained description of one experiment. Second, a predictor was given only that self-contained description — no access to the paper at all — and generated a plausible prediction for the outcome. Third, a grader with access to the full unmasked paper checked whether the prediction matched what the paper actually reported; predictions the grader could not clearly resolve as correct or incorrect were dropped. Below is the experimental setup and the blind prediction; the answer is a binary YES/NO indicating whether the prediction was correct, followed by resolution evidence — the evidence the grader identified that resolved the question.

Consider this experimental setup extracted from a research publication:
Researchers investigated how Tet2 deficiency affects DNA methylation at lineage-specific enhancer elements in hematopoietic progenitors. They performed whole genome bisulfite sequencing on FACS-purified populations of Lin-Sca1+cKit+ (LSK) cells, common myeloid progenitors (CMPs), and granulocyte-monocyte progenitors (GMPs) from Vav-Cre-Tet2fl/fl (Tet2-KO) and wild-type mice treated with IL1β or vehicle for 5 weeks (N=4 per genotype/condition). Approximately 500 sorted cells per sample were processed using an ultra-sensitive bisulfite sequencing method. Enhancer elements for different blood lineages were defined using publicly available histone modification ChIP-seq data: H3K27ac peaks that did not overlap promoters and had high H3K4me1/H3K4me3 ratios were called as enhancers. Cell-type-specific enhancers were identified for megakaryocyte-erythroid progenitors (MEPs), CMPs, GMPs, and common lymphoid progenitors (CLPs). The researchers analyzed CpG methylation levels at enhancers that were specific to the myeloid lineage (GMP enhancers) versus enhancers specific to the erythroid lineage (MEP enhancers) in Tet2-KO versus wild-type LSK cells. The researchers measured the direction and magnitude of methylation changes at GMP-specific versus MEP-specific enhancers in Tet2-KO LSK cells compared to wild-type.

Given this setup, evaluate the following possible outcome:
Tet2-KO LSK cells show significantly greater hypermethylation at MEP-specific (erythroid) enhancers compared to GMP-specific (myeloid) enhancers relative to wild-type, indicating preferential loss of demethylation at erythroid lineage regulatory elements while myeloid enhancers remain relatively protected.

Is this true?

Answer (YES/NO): NO